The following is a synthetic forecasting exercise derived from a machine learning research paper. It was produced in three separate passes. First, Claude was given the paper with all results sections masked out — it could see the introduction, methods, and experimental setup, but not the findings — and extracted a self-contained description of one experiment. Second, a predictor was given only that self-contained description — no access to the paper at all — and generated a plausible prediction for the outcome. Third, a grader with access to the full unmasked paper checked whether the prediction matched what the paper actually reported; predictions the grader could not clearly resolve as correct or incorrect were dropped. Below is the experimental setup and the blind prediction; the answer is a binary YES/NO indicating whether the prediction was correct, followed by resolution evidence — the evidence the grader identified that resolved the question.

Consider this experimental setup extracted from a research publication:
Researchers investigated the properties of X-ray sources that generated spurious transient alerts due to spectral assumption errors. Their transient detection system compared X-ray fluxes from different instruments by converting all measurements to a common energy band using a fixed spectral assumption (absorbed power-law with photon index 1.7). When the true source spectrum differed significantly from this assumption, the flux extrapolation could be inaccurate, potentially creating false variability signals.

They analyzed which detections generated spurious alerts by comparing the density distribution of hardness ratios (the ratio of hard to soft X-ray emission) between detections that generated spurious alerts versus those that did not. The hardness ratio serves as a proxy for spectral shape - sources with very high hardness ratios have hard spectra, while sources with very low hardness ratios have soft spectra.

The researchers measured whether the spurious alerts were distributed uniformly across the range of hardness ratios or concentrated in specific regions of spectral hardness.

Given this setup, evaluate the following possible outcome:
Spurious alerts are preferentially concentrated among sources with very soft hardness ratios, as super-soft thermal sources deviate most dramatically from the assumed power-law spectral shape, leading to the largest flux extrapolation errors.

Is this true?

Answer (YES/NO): NO